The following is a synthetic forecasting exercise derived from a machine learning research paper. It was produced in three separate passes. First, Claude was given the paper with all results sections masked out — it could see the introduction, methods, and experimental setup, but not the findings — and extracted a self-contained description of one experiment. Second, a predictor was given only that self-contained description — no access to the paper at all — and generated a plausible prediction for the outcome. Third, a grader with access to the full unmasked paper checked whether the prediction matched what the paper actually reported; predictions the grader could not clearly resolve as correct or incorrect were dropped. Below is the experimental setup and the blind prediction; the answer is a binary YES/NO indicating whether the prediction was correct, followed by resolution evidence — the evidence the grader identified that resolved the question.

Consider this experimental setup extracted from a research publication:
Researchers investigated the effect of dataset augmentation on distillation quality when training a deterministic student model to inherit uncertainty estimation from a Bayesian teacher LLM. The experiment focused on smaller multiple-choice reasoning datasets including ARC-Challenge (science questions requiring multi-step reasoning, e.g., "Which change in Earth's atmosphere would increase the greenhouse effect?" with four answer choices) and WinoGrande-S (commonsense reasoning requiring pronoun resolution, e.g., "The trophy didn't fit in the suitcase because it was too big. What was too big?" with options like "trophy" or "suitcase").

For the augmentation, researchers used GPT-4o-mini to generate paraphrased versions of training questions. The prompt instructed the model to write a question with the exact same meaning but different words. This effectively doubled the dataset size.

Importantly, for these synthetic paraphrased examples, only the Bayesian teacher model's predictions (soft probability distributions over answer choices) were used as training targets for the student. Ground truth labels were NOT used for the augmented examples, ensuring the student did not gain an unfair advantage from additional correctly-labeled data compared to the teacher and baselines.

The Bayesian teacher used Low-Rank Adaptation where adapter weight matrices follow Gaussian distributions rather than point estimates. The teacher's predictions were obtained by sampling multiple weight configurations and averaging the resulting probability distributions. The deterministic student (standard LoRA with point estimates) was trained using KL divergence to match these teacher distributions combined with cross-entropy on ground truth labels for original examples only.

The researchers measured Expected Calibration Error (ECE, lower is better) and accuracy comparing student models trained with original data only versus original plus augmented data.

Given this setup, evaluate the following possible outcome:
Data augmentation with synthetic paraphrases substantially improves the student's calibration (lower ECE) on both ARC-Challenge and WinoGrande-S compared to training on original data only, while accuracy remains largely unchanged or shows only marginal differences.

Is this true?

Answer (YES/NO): YES